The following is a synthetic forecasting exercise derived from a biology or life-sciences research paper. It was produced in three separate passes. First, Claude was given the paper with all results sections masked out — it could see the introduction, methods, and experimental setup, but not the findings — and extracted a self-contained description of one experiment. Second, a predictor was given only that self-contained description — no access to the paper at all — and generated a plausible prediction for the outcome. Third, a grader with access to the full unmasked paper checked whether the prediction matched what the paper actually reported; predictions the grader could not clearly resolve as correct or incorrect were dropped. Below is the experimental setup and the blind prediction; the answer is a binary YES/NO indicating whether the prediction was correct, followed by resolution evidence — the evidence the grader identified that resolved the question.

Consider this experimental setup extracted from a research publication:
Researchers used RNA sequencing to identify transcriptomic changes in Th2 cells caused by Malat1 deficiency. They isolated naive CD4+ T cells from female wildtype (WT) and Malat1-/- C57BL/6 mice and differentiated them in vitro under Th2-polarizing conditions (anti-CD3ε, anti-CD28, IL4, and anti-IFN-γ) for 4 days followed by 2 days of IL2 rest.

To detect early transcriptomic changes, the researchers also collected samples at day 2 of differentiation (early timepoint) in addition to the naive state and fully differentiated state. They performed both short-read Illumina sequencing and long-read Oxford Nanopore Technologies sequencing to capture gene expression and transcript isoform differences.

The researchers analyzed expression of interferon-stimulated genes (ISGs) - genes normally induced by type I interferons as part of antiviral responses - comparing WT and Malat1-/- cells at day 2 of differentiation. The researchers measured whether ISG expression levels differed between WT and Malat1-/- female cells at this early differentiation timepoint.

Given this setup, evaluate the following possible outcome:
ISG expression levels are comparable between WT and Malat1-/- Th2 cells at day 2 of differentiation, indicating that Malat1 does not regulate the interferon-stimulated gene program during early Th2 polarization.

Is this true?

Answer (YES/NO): NO